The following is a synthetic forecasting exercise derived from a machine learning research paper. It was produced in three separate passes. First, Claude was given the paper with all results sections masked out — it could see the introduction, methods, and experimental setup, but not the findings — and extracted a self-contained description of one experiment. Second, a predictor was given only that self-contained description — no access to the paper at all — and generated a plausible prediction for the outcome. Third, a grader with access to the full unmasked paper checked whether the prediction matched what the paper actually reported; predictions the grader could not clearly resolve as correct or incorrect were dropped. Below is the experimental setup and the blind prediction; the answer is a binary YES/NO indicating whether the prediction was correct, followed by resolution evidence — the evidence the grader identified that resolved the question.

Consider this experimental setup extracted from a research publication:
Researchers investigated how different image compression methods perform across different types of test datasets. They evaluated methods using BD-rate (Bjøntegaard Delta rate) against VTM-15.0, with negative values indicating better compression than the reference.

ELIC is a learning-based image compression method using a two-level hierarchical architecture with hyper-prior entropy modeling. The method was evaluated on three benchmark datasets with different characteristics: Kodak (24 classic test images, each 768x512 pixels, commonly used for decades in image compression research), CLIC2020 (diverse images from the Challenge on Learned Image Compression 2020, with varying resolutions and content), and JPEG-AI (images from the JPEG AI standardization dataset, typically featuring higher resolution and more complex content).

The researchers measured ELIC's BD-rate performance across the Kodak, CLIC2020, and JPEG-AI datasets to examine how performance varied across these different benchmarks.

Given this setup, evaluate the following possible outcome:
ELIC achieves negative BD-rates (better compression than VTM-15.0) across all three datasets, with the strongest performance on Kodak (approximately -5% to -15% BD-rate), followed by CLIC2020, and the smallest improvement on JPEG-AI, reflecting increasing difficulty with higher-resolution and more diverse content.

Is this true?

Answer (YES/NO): NO